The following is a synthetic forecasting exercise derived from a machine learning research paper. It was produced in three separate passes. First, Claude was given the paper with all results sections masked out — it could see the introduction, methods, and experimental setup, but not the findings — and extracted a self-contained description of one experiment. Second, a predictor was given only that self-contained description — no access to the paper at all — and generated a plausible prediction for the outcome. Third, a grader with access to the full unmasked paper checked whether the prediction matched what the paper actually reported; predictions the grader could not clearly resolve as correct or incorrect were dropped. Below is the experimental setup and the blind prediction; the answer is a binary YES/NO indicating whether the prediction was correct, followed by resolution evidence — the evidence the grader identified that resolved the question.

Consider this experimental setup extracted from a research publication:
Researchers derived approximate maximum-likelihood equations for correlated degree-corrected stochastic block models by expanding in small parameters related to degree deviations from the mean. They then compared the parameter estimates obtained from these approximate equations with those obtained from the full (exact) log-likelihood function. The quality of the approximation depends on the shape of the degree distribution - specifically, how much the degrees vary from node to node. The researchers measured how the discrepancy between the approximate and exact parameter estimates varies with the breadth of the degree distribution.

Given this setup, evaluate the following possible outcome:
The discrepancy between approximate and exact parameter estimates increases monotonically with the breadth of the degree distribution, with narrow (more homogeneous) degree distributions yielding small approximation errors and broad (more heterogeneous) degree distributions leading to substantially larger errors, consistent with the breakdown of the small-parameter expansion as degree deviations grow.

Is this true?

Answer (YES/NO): YES